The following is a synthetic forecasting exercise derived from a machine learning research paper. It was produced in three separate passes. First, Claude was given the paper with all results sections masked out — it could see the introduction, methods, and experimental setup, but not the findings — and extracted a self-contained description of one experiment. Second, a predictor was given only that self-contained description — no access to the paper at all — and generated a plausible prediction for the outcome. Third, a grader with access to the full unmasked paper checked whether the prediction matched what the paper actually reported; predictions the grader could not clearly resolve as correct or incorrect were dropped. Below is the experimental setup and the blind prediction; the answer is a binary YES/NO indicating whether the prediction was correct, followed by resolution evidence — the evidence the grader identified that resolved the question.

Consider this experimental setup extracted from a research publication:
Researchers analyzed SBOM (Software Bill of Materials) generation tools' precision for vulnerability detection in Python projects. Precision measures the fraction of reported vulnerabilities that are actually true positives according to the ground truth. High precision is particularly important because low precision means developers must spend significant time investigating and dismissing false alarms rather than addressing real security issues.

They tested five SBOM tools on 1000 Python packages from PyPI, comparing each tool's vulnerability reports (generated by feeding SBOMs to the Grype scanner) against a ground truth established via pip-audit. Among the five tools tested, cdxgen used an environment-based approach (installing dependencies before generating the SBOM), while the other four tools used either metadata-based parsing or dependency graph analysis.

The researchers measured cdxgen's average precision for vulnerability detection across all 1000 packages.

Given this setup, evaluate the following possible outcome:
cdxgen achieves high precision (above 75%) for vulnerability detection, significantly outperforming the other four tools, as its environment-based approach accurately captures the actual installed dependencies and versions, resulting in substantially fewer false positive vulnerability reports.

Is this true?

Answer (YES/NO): NO